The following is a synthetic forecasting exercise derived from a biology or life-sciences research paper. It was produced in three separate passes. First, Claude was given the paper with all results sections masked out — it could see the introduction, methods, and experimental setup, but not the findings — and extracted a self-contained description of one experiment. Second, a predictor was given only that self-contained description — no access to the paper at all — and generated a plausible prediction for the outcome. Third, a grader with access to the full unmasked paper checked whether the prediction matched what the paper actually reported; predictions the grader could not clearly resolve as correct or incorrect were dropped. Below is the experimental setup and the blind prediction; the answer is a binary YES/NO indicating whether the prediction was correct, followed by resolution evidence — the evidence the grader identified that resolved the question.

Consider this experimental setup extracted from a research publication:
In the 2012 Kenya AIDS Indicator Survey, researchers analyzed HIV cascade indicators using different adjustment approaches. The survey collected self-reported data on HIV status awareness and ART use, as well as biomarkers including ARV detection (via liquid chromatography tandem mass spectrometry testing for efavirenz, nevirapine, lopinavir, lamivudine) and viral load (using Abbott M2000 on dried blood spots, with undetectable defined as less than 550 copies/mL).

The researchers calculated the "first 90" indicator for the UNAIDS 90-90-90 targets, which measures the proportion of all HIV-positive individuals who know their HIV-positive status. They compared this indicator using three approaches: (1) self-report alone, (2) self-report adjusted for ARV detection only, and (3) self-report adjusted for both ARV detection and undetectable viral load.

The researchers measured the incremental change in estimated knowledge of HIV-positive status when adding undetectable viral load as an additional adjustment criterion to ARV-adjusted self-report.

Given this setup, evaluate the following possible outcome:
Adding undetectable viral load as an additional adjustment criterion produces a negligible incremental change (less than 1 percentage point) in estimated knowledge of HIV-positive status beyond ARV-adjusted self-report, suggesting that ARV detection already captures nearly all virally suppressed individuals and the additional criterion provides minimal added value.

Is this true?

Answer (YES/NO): NO